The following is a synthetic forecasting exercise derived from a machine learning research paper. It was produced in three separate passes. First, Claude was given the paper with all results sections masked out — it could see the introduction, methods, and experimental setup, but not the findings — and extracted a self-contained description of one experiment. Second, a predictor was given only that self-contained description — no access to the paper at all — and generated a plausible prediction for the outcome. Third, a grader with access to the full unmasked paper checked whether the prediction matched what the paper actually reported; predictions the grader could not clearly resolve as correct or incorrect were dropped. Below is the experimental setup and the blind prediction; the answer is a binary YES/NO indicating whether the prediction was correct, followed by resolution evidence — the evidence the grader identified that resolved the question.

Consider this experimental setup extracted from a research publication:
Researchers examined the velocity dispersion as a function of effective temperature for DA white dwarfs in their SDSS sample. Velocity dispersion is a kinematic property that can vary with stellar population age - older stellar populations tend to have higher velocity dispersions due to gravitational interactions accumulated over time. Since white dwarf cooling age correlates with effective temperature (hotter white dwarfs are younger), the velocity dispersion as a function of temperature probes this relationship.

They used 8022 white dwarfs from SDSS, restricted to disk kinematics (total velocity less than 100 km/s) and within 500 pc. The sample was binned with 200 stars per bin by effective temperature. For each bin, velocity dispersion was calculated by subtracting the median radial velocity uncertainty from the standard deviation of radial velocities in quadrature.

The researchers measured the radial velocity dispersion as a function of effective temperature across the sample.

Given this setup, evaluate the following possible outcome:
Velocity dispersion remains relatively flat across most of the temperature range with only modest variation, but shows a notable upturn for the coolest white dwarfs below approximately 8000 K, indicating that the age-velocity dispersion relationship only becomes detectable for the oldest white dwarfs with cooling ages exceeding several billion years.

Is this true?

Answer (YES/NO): NO